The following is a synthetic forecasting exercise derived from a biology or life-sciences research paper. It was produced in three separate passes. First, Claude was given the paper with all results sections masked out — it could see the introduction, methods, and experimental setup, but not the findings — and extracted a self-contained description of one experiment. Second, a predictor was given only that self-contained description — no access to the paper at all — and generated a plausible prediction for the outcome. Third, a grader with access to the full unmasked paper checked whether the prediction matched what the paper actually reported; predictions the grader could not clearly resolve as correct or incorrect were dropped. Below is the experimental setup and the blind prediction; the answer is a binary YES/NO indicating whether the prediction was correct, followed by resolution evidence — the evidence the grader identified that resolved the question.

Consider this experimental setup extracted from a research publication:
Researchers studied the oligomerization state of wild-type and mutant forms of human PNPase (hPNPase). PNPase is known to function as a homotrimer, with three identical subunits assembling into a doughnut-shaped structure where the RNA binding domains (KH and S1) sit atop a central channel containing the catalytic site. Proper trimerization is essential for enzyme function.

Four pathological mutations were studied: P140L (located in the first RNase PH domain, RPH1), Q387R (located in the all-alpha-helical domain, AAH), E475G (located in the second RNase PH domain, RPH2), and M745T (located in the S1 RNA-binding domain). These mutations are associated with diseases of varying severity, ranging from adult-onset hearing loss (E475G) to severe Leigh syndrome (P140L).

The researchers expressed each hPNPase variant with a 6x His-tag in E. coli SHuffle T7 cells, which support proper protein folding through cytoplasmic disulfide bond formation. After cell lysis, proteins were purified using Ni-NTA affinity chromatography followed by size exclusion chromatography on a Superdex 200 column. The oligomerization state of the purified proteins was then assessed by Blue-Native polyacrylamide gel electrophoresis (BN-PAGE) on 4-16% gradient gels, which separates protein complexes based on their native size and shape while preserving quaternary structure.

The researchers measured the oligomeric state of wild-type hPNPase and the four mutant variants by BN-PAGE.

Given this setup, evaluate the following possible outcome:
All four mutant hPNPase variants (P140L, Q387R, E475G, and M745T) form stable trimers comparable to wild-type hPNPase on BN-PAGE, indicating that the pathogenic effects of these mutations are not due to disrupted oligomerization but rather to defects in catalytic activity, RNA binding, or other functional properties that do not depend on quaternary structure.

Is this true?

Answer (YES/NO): NO